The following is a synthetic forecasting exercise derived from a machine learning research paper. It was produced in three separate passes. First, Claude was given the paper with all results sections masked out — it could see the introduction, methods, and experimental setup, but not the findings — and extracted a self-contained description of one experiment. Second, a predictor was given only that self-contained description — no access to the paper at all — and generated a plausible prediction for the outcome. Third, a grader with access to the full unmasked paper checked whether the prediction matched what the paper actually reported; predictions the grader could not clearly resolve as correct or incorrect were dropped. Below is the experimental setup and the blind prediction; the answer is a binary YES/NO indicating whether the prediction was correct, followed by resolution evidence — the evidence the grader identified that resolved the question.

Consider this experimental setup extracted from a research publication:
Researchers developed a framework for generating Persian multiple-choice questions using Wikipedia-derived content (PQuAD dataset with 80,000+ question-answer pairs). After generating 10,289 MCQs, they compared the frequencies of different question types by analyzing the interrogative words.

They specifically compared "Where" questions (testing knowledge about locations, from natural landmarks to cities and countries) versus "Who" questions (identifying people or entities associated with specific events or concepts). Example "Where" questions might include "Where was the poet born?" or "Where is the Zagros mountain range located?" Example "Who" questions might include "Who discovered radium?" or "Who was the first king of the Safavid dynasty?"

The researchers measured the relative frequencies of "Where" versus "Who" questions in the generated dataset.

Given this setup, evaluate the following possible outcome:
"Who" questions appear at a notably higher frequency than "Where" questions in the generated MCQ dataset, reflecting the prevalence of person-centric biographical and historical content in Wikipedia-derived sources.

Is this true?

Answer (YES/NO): NO